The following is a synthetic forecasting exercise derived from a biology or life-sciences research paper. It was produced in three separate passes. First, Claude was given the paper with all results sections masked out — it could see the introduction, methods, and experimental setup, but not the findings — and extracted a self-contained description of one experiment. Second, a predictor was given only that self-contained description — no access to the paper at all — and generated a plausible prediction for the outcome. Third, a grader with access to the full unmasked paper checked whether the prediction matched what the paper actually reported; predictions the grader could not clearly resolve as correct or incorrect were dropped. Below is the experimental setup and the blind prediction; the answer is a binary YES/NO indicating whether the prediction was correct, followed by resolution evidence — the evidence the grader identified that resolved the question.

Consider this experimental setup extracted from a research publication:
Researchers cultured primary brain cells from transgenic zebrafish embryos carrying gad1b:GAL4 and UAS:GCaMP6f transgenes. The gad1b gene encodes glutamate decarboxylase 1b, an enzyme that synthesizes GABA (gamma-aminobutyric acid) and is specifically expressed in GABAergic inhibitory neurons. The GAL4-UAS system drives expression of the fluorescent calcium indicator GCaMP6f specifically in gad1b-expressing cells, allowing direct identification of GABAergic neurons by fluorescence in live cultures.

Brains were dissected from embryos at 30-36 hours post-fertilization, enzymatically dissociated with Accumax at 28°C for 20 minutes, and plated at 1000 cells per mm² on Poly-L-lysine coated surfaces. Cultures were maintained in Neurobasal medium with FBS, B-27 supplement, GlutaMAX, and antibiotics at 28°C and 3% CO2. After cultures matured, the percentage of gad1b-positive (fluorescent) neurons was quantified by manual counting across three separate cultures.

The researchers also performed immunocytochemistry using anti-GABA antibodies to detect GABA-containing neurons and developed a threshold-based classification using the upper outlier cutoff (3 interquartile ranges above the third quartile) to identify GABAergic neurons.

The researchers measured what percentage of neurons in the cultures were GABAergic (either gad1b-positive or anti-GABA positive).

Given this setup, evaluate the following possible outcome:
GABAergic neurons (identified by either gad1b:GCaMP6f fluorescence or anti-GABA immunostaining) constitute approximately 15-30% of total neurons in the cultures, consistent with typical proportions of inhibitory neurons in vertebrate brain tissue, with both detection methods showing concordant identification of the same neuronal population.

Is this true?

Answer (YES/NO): NO